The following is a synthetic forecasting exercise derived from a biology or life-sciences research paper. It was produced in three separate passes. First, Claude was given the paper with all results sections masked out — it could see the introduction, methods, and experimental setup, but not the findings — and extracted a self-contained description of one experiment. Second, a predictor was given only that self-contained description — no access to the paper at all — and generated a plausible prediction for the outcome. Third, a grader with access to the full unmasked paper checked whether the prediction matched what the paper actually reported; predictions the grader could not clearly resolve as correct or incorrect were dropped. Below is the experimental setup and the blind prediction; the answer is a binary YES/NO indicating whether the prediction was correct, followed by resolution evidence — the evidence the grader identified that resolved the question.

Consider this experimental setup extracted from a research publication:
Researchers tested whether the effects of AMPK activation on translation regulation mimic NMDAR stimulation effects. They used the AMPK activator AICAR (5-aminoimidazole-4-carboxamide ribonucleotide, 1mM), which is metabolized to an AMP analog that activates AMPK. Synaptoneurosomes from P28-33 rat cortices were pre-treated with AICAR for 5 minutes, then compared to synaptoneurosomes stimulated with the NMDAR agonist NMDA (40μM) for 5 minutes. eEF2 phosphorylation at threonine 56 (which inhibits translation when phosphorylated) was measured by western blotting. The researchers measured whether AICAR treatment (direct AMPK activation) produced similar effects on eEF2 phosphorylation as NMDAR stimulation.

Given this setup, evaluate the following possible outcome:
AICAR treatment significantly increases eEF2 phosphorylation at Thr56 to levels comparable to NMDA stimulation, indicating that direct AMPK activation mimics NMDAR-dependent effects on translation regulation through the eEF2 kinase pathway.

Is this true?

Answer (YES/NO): YES